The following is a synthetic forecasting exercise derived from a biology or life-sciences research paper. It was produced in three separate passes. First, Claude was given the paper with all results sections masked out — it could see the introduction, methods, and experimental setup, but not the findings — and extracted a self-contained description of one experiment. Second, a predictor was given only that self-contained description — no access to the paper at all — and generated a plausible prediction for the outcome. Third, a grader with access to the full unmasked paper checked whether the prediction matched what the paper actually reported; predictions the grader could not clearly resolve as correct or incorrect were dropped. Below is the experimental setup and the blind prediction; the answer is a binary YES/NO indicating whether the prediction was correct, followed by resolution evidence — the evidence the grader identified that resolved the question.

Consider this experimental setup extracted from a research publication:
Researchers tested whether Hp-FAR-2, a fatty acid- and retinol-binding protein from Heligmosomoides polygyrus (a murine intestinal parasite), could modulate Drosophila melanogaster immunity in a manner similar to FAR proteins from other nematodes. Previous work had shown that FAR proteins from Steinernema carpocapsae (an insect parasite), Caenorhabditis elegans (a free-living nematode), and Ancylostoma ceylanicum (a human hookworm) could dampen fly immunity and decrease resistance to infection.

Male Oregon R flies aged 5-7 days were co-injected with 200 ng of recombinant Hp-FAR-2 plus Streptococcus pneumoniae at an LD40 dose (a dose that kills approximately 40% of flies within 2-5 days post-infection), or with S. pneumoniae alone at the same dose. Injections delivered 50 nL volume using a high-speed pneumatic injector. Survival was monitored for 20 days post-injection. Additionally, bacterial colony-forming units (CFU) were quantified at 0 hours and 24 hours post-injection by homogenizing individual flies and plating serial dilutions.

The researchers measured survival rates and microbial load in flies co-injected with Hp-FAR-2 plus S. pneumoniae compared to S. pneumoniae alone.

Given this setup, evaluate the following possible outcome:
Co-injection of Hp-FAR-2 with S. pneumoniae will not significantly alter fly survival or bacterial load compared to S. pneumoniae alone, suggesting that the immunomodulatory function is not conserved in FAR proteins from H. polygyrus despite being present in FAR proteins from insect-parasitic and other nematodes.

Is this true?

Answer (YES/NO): YES